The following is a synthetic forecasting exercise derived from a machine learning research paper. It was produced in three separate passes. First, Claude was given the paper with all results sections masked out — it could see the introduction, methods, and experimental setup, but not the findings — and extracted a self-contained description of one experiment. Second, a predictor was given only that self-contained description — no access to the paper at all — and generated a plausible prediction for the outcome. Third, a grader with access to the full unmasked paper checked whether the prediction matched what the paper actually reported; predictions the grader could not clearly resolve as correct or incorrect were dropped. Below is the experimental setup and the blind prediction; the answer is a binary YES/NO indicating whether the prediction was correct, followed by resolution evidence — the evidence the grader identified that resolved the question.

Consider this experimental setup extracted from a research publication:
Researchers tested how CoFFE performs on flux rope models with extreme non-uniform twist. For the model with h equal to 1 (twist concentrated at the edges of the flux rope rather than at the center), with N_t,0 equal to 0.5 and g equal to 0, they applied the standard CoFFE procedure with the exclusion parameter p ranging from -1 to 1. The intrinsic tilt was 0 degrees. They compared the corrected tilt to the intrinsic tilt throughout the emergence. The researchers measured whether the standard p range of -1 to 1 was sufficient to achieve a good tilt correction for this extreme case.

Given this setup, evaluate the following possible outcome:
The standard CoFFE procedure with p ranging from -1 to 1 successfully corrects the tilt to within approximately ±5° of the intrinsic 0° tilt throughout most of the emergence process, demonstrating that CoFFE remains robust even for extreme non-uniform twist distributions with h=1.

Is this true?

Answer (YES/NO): NO